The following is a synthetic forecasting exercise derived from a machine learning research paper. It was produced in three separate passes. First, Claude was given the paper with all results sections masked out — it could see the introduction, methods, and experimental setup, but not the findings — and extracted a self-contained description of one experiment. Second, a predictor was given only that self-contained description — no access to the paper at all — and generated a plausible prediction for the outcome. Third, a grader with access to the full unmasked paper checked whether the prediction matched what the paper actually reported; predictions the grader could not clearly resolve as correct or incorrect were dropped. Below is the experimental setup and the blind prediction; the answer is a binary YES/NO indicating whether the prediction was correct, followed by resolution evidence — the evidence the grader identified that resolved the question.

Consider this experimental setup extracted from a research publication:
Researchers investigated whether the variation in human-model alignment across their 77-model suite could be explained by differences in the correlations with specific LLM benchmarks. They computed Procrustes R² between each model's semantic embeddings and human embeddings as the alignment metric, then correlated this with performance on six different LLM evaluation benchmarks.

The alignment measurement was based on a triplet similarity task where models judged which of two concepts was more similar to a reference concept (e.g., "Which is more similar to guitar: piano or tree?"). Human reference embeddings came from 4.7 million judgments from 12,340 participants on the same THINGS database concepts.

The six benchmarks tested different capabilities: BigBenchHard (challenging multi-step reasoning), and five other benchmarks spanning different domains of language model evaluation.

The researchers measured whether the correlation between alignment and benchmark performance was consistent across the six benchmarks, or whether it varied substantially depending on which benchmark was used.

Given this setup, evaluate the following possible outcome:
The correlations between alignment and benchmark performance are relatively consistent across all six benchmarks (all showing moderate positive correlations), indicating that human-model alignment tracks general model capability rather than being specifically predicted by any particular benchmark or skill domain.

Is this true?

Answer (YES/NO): NO